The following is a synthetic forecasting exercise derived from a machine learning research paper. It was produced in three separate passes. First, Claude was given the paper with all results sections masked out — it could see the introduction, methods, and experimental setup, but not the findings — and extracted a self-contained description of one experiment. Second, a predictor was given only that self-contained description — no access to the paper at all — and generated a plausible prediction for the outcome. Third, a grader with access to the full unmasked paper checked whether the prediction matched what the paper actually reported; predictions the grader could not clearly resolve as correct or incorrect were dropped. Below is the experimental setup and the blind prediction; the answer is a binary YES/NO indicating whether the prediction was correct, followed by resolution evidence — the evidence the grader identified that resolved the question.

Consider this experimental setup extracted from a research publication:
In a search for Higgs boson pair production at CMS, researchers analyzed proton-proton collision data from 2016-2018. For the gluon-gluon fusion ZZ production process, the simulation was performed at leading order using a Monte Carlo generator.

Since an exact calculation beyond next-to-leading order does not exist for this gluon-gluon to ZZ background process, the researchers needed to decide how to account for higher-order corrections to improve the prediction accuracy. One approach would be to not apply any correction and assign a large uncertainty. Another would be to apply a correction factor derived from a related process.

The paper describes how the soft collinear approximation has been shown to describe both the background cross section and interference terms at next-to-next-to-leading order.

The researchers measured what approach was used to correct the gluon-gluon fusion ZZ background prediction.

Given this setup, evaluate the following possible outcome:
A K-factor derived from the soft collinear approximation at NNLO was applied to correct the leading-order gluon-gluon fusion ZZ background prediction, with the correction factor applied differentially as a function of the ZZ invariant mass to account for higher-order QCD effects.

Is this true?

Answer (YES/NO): NO